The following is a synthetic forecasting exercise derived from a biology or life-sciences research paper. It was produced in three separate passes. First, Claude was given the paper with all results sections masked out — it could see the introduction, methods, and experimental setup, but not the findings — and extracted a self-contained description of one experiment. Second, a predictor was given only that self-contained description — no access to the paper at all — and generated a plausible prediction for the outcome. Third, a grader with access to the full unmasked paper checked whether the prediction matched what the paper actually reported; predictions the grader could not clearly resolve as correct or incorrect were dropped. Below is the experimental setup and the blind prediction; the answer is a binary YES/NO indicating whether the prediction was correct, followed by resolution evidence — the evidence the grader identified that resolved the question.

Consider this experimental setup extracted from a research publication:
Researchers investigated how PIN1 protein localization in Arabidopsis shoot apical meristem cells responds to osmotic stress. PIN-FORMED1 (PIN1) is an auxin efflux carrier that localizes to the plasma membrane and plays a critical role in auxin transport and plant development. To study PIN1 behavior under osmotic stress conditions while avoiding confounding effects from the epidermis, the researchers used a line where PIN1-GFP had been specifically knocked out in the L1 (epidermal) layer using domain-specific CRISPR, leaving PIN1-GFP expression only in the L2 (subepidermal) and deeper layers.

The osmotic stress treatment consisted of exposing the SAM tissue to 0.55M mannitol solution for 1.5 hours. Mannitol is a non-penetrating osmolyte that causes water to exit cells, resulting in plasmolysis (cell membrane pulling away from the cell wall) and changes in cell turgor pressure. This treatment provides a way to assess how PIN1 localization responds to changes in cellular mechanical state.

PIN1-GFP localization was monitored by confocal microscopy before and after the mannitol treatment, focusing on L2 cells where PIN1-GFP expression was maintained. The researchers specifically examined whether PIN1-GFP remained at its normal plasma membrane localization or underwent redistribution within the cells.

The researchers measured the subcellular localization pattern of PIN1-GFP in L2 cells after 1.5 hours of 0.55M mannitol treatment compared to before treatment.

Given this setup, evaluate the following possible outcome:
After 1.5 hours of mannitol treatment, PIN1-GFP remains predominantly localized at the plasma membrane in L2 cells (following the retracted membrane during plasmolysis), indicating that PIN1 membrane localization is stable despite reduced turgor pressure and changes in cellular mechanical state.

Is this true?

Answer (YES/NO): NO